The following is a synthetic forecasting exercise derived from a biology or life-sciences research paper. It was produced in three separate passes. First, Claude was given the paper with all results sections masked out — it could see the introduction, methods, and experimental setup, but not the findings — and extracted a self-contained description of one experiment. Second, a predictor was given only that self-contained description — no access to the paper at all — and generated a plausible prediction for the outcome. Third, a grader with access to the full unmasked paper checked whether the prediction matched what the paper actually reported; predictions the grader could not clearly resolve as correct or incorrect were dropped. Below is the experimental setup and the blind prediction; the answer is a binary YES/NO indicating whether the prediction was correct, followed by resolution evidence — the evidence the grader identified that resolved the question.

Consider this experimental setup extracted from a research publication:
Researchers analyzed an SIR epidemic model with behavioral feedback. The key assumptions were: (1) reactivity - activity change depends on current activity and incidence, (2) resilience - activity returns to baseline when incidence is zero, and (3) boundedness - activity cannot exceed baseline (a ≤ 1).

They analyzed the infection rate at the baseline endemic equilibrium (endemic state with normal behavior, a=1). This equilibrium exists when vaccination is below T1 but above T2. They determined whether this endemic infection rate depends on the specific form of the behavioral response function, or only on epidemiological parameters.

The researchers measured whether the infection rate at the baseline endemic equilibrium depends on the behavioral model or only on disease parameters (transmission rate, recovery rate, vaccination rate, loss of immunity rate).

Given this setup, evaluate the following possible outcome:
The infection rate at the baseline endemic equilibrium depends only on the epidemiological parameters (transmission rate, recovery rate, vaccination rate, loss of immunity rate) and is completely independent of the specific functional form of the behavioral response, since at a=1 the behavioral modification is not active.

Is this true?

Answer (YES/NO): YES